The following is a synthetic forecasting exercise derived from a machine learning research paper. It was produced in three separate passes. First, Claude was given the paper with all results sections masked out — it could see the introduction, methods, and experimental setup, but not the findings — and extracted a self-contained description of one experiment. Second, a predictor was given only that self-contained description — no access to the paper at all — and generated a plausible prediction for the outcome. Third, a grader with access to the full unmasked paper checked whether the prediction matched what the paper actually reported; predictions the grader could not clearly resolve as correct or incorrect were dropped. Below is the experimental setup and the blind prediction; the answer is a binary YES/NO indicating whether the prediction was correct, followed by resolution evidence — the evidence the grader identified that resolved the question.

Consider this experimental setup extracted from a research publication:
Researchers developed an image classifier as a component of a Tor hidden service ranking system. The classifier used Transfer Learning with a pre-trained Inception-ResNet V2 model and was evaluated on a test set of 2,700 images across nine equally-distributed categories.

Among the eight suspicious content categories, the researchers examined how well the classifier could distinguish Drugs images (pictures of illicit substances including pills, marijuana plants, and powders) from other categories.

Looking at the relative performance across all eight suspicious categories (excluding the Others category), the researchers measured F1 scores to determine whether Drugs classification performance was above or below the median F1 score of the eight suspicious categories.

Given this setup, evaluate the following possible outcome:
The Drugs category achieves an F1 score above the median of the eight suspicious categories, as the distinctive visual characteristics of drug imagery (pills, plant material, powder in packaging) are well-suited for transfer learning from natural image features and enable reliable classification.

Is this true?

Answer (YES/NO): NO